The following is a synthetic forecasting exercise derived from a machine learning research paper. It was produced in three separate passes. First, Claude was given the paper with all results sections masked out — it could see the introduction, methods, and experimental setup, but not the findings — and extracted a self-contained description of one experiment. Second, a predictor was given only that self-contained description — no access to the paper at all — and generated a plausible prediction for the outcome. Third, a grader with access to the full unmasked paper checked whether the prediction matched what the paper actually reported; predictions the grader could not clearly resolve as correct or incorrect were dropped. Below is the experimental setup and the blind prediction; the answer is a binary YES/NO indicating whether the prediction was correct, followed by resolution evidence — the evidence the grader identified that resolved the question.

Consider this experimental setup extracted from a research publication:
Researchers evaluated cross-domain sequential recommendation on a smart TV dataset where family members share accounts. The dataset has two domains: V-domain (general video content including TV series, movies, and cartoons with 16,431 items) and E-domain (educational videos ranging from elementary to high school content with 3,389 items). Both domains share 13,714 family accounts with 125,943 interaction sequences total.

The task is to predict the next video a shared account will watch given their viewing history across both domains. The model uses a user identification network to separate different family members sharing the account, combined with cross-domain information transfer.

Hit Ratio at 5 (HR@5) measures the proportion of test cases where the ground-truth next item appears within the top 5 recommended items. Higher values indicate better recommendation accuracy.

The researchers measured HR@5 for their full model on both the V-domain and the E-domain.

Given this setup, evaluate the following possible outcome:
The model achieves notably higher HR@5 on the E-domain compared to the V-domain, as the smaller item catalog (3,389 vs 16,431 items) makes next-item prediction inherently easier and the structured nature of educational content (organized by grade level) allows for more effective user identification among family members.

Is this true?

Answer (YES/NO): NO